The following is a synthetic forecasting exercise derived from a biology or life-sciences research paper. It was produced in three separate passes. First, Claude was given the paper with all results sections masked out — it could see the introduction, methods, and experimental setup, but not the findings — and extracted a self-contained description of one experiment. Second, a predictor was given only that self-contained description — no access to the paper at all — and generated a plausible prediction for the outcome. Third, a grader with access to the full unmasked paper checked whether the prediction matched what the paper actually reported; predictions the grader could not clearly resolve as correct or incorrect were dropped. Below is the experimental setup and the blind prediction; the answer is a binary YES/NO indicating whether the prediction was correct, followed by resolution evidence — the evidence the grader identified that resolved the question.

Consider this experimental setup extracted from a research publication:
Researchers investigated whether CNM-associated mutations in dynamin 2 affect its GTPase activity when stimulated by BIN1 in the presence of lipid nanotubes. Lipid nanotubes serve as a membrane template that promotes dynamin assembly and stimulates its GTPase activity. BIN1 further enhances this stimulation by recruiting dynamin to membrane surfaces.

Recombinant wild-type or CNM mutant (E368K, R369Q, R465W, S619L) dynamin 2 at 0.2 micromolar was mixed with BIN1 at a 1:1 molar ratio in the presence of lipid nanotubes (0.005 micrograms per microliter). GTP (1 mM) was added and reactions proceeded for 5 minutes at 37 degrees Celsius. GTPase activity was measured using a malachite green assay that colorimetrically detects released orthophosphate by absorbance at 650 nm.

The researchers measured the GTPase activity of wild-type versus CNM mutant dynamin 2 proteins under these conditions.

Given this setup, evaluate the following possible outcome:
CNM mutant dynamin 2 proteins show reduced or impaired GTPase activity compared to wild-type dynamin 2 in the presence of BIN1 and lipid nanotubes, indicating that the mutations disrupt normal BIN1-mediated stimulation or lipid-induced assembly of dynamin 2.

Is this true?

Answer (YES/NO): NO